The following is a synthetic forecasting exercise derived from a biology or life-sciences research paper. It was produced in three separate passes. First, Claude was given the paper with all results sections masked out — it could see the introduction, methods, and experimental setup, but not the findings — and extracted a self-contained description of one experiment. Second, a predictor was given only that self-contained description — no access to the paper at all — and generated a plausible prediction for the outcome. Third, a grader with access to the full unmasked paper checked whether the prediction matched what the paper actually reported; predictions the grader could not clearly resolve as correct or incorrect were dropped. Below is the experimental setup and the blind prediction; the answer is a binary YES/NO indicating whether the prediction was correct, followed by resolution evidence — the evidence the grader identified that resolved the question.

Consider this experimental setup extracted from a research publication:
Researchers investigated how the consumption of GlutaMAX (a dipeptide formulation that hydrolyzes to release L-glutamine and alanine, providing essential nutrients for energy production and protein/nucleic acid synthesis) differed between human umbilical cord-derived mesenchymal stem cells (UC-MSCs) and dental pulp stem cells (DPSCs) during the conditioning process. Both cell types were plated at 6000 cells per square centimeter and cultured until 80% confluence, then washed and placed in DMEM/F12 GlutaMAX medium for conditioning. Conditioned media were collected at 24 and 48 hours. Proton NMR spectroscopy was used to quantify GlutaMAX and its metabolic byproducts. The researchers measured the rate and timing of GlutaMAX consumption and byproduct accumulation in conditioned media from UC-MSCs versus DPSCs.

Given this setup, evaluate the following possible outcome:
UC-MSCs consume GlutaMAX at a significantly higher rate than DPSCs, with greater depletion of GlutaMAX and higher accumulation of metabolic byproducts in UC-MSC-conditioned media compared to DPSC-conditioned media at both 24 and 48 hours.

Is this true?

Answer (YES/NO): NO